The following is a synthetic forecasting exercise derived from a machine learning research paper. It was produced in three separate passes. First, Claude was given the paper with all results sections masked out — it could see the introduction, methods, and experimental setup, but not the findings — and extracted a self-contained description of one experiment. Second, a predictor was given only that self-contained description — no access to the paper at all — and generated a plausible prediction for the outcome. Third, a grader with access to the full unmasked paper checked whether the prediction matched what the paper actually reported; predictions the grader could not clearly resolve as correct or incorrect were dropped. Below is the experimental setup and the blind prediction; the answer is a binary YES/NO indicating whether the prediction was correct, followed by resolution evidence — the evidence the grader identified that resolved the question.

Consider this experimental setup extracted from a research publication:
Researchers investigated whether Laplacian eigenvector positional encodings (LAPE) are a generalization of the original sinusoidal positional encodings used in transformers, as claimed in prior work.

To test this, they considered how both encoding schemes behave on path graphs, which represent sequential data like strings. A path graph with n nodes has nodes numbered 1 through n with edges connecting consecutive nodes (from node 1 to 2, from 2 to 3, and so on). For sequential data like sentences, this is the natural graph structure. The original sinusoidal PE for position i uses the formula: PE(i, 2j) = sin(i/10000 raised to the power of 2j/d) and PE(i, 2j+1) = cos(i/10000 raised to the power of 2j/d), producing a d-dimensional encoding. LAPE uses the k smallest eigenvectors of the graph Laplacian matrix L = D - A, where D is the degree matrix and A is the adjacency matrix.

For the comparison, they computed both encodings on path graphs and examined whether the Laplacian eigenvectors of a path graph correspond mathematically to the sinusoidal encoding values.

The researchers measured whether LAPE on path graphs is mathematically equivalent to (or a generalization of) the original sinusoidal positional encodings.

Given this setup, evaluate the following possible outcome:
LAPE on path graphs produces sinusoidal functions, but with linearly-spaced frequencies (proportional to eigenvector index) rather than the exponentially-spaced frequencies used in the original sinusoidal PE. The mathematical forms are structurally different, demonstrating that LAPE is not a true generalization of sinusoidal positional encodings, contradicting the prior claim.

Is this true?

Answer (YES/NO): NO